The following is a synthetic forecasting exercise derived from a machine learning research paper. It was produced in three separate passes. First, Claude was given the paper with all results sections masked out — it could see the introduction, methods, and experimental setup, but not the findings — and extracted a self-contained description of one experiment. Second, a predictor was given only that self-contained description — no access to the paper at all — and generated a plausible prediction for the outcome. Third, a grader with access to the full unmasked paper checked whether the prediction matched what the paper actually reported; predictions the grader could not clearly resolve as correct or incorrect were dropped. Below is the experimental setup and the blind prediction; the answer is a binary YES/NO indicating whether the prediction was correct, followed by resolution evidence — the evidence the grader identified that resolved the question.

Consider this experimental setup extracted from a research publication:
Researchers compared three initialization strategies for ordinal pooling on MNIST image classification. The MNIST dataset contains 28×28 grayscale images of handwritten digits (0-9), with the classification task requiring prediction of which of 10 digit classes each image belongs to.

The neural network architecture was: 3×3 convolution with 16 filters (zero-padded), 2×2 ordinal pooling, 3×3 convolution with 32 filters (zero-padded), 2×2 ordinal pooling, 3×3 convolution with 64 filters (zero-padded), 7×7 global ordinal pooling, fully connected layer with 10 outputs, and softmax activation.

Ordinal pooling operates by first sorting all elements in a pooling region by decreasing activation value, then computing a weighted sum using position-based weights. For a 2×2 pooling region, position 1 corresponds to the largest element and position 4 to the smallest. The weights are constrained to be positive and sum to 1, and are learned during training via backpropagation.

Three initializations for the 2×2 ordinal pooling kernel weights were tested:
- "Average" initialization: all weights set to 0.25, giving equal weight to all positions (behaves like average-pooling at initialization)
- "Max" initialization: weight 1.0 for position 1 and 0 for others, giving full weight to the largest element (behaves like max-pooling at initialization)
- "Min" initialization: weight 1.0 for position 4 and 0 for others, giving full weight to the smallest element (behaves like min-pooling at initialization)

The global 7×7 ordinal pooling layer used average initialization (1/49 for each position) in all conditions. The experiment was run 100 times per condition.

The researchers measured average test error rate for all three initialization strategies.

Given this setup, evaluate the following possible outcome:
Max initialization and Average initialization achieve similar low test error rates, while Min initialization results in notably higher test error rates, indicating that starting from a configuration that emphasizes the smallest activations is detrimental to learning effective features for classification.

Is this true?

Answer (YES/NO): NO